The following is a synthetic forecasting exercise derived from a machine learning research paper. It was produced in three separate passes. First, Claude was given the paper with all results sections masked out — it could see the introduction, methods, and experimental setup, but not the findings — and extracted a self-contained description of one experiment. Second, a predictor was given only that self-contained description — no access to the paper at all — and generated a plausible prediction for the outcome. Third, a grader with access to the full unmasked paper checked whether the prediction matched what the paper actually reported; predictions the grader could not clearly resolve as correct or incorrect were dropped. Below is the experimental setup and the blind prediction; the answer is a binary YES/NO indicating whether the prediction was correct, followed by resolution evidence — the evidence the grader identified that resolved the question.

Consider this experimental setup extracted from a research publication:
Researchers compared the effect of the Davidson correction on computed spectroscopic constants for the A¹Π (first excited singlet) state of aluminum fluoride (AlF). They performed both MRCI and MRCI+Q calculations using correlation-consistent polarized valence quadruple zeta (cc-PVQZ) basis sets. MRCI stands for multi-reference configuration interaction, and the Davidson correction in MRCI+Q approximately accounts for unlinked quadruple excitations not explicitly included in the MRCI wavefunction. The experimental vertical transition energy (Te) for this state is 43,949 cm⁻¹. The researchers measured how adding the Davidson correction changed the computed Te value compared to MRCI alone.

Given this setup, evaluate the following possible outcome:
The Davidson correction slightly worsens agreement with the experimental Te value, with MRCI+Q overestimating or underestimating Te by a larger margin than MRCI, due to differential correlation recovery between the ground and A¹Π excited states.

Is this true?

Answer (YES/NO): NO